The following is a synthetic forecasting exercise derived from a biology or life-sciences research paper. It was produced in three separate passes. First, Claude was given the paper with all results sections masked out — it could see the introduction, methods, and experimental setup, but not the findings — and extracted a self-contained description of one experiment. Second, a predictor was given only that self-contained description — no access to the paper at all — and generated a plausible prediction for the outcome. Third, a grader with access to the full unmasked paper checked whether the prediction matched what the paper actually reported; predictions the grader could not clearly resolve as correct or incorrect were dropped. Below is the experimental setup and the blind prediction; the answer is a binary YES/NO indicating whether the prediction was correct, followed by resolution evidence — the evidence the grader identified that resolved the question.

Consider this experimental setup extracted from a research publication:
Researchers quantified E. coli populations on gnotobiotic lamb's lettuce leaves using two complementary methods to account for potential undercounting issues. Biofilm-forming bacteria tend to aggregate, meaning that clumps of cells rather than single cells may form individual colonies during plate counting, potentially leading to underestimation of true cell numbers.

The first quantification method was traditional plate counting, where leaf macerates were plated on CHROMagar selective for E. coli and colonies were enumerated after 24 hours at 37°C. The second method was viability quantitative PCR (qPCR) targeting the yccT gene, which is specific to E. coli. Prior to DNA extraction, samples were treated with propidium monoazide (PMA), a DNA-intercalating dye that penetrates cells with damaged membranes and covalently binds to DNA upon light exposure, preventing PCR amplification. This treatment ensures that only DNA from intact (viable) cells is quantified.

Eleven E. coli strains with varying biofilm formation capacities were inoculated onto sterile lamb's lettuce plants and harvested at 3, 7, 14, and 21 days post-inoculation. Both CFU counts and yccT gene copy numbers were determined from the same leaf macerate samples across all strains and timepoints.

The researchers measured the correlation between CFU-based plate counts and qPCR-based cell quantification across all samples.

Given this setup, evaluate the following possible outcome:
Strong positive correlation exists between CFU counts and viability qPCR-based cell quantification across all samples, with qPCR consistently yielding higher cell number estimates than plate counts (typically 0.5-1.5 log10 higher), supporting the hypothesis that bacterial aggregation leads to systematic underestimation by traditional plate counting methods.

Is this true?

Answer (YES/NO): NO